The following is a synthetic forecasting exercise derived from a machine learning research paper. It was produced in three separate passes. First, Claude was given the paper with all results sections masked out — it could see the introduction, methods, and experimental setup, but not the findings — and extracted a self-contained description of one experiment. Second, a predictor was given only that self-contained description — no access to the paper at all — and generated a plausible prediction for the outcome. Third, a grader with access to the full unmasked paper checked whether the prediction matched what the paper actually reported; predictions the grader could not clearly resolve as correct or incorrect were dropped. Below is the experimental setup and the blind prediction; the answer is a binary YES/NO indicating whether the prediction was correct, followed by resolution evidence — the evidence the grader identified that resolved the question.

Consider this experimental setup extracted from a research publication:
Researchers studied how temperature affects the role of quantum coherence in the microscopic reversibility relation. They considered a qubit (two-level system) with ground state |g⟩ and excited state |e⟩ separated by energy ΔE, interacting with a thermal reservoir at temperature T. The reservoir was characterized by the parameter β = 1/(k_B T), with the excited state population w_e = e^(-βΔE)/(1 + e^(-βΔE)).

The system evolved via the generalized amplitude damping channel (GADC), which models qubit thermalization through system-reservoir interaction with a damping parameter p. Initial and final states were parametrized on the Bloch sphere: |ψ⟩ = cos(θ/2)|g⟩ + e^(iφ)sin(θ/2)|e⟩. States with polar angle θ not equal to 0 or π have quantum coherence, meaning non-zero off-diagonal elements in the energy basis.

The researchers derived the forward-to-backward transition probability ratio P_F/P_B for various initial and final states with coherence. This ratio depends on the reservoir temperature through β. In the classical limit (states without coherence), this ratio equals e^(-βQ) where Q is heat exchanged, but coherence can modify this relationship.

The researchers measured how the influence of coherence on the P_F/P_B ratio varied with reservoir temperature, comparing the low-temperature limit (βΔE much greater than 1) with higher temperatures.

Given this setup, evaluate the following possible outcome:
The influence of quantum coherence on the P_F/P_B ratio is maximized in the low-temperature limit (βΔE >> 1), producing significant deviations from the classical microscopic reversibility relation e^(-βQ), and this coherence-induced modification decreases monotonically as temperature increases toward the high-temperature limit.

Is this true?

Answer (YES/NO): YES